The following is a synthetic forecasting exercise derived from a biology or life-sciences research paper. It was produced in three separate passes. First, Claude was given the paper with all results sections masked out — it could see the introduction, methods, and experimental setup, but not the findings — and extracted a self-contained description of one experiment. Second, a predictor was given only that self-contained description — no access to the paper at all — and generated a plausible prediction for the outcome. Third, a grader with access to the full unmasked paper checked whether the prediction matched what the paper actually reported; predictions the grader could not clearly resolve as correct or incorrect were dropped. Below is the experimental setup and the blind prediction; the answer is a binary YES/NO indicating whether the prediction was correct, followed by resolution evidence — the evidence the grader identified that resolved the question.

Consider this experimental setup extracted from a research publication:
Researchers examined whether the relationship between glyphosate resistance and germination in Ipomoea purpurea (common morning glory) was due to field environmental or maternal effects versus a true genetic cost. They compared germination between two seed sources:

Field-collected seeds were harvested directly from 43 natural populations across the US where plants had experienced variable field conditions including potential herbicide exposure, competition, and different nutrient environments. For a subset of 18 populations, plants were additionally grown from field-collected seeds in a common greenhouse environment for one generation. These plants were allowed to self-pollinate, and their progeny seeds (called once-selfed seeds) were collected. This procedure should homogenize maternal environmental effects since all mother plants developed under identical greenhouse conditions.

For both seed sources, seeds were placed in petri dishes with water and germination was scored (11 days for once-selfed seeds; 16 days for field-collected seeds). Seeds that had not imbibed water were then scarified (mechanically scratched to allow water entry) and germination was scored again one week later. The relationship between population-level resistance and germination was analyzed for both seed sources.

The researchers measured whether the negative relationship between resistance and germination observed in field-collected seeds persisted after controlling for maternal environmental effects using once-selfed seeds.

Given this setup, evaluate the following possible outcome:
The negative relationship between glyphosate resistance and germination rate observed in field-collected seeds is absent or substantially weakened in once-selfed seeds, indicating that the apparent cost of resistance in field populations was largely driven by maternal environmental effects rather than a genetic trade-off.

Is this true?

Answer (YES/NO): NO